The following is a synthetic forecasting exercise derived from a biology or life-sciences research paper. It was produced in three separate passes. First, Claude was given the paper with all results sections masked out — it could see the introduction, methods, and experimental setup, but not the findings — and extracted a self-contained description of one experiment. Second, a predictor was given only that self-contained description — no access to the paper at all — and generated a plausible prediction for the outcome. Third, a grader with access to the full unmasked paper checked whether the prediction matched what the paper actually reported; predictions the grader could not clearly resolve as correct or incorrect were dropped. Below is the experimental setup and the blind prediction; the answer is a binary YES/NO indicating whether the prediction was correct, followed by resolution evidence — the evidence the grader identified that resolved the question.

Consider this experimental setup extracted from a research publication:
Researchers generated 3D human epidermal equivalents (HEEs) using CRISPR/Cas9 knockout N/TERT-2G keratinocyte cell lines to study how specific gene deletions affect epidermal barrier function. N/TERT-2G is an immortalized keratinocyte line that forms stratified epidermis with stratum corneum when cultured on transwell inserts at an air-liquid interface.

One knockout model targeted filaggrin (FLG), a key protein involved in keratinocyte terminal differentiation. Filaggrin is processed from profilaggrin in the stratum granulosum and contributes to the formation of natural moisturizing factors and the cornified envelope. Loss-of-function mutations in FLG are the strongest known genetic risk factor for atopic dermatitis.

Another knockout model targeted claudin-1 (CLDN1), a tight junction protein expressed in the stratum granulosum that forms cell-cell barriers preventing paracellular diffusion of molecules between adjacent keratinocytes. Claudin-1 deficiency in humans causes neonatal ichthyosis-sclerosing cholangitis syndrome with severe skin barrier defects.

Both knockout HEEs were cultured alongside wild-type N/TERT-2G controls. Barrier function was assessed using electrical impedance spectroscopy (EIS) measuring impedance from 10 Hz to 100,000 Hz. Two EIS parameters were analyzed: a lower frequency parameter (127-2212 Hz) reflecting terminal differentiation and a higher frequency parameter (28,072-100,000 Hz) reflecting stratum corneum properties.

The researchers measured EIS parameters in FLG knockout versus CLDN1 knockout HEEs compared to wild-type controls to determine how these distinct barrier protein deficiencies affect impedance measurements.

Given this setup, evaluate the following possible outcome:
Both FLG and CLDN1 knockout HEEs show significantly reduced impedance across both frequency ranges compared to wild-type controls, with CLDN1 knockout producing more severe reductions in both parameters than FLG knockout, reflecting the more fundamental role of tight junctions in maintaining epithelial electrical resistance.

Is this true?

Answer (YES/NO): NO